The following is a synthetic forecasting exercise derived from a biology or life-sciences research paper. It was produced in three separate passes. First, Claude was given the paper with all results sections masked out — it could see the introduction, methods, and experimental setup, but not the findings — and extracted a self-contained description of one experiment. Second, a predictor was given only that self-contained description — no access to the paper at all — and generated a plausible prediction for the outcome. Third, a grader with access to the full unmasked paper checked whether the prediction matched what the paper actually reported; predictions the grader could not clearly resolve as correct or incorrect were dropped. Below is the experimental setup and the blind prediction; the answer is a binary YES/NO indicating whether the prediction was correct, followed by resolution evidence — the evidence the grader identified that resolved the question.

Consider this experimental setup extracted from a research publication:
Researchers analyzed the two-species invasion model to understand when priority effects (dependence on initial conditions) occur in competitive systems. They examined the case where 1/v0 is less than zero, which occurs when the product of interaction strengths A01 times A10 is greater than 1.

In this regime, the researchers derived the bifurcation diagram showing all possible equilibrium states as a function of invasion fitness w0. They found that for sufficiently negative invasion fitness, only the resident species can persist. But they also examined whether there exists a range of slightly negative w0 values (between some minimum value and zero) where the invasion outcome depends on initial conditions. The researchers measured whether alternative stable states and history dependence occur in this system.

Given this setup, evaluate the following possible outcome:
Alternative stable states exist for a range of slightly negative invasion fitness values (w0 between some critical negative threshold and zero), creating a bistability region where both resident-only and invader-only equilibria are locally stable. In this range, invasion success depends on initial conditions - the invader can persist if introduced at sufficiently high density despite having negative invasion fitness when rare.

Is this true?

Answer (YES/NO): YES